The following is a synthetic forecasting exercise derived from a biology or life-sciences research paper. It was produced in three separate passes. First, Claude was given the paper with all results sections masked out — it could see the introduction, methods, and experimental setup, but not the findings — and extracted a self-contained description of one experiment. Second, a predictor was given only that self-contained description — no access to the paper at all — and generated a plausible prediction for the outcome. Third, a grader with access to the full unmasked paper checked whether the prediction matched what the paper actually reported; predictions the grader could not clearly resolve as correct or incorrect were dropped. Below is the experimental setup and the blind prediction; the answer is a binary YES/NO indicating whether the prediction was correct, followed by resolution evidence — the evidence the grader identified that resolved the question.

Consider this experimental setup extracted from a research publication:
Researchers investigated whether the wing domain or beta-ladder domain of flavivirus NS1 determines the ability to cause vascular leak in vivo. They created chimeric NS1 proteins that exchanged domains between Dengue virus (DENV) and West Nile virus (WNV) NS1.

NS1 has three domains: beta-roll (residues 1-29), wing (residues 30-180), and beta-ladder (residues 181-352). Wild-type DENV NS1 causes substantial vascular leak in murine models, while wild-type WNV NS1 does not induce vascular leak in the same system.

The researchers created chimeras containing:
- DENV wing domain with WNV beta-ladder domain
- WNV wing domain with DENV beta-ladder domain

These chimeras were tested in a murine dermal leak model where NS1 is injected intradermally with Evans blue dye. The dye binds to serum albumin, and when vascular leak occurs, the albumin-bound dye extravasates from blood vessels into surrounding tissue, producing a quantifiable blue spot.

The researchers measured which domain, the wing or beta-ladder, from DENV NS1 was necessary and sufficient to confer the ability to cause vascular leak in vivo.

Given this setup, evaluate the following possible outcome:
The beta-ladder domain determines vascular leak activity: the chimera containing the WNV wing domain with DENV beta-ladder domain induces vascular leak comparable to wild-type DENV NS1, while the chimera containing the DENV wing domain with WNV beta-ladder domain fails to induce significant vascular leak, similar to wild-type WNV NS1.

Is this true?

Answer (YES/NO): NO